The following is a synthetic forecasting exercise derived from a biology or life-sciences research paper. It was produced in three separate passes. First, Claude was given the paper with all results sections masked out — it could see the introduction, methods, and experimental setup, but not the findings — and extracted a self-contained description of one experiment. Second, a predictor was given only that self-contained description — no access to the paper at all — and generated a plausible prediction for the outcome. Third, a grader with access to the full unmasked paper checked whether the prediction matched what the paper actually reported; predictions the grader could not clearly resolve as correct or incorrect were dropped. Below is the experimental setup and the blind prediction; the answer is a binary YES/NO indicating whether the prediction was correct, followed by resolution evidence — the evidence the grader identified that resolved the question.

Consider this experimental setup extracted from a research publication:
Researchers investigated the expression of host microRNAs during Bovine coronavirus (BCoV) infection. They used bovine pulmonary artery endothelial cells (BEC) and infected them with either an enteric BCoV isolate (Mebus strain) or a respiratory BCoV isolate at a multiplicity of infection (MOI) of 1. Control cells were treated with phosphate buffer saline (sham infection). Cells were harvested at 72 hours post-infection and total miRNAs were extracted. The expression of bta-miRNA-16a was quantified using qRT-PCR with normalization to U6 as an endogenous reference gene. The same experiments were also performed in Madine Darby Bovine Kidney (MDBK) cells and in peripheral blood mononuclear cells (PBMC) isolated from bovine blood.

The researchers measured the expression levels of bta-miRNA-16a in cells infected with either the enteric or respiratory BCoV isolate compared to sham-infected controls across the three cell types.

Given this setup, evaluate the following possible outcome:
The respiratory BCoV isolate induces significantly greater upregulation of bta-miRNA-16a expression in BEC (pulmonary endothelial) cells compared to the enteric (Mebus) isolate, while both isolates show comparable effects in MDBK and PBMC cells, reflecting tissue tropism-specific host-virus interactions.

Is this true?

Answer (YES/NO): NO